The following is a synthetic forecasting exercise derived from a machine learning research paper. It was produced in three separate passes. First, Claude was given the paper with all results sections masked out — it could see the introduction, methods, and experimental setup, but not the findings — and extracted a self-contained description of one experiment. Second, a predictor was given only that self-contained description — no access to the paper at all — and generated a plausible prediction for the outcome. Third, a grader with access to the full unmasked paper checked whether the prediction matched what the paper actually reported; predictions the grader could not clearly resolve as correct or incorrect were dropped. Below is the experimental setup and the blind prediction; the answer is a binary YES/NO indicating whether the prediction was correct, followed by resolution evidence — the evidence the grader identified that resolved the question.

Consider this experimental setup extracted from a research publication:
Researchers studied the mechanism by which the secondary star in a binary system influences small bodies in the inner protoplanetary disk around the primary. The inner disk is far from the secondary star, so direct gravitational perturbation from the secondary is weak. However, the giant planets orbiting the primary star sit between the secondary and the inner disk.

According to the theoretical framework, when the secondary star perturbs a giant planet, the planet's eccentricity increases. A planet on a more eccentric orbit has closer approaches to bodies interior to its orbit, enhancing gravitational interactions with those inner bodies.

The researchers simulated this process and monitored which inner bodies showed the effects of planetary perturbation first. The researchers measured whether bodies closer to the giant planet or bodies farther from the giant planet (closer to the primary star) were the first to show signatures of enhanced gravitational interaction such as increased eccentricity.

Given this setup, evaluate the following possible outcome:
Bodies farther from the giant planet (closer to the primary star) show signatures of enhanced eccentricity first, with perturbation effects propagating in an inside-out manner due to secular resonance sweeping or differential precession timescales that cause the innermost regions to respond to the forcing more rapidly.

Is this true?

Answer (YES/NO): NO